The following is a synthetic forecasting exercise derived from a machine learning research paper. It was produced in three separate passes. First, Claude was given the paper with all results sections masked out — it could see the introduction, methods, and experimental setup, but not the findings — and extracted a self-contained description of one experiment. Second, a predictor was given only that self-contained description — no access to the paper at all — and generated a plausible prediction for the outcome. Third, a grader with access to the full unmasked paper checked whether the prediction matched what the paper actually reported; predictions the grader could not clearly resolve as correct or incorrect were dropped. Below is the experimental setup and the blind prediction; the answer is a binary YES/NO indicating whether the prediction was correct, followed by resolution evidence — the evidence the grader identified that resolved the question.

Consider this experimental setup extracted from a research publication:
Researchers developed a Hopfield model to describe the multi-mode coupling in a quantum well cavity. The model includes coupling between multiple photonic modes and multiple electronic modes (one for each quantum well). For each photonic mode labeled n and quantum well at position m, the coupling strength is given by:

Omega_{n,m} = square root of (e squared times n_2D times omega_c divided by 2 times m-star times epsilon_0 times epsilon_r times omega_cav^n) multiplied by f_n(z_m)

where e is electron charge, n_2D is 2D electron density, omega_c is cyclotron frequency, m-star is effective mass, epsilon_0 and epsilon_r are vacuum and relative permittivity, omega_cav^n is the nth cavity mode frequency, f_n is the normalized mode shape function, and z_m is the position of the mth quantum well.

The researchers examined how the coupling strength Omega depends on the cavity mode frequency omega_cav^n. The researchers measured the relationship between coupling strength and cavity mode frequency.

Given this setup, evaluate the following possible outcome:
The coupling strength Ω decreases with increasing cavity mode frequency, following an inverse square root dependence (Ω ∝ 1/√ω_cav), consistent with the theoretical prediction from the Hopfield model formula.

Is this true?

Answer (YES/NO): NO